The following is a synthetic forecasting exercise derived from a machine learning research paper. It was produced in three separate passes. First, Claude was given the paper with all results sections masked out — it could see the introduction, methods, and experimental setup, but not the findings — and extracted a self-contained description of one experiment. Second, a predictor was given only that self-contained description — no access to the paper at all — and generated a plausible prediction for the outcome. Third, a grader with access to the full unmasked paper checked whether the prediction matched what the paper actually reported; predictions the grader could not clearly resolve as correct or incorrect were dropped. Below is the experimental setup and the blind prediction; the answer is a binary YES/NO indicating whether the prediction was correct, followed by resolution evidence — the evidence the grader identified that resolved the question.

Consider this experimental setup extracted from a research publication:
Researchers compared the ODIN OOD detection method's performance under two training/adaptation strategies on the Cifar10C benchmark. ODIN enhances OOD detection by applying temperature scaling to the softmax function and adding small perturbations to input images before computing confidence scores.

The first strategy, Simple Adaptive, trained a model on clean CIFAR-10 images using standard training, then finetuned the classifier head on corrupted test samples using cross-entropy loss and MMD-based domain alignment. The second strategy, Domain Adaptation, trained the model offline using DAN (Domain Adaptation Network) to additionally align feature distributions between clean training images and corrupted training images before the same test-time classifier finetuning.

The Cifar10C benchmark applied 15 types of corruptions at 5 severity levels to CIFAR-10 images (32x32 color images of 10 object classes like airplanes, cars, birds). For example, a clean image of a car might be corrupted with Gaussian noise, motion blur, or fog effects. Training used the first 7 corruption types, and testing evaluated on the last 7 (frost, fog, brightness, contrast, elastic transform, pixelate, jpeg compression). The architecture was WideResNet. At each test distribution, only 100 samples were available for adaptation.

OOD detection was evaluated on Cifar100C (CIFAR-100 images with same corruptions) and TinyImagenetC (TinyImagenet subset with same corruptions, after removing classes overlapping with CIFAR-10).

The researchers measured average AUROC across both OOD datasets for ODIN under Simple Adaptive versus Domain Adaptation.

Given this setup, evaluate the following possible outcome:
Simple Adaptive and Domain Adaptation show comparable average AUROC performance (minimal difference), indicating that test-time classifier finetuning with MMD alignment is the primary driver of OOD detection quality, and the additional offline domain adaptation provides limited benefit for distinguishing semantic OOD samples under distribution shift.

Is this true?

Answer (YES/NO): NO